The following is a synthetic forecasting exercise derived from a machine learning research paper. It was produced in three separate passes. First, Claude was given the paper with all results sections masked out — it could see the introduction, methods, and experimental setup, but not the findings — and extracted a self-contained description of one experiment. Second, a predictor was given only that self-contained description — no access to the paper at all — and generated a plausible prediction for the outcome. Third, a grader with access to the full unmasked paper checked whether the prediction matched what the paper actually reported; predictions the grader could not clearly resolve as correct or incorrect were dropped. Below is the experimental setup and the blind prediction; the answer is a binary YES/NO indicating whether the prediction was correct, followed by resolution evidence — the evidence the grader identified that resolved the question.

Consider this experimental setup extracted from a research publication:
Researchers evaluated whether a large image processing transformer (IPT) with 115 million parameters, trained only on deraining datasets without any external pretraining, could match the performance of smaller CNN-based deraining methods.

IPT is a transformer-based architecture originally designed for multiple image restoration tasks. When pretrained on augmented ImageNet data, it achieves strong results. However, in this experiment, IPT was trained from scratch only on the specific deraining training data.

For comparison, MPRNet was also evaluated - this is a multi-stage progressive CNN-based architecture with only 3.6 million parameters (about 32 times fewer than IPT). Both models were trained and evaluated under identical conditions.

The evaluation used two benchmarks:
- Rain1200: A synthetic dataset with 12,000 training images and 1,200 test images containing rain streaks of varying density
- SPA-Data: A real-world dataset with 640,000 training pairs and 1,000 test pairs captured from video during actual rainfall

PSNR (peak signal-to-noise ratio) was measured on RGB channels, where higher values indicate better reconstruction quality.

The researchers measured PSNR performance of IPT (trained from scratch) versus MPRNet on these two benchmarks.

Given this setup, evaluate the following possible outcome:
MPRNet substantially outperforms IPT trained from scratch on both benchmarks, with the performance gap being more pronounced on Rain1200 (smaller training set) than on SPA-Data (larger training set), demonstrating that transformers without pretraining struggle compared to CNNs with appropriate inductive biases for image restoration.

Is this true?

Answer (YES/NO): NO